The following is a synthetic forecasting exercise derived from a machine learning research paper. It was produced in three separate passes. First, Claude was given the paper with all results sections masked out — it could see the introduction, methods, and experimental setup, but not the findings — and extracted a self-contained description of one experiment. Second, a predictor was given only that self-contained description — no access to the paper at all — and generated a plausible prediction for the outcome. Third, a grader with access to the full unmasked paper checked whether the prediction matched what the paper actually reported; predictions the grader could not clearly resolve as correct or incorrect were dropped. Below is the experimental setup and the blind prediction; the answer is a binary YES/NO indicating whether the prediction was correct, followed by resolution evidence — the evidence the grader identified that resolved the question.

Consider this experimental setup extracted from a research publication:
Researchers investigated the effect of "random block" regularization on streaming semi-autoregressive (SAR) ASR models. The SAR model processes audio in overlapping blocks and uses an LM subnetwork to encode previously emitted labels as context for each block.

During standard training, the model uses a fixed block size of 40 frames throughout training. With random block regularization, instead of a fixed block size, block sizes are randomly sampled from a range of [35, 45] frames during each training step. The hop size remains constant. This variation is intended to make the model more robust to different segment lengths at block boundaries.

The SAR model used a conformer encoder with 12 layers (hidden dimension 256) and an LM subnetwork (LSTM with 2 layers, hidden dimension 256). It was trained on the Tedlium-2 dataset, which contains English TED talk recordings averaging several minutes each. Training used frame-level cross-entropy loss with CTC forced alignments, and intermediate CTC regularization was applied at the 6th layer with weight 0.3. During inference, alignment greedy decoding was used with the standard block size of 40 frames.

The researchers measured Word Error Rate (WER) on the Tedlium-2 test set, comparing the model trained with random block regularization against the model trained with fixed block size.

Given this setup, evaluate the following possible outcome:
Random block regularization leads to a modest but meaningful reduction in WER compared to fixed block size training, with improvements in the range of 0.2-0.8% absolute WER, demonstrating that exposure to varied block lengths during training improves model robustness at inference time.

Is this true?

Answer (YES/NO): NO